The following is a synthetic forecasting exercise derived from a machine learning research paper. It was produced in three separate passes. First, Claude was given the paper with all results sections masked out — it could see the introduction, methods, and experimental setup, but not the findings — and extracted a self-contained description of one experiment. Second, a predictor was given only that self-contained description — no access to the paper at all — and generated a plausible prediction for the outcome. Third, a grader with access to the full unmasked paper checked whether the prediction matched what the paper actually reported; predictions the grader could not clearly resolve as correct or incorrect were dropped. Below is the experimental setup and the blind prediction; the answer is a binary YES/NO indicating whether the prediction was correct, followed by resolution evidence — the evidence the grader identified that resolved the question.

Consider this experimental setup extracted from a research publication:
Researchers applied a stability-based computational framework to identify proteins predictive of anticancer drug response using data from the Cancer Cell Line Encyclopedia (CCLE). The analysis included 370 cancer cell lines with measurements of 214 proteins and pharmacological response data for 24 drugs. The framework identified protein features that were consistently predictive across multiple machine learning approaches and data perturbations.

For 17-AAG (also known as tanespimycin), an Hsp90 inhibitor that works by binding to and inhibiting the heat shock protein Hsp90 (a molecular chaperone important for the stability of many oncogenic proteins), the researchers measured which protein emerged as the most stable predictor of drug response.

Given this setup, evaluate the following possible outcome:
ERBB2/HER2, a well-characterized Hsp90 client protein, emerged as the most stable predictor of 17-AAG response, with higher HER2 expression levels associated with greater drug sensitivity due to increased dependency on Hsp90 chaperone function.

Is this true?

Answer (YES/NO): NO